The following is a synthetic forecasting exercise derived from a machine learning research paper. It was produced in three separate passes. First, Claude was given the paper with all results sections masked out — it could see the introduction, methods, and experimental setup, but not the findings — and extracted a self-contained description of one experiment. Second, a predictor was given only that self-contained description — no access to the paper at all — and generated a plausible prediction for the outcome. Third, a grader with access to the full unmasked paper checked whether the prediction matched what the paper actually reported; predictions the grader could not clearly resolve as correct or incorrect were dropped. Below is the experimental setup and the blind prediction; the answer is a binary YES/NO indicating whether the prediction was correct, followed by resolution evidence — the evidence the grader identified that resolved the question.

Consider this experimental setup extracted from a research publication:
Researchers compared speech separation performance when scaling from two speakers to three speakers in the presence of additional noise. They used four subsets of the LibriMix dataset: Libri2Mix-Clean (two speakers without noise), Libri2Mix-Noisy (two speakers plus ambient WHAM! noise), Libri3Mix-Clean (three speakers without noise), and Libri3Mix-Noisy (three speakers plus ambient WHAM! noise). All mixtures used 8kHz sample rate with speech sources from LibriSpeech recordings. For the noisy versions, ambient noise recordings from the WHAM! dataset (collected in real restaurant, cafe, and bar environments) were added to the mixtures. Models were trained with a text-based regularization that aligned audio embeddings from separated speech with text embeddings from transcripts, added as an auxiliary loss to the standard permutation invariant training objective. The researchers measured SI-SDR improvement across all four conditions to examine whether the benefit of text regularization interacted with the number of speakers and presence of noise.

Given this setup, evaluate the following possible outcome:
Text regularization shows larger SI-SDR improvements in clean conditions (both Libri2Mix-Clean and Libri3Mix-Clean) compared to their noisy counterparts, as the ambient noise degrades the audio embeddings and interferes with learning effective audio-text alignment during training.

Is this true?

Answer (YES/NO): NO